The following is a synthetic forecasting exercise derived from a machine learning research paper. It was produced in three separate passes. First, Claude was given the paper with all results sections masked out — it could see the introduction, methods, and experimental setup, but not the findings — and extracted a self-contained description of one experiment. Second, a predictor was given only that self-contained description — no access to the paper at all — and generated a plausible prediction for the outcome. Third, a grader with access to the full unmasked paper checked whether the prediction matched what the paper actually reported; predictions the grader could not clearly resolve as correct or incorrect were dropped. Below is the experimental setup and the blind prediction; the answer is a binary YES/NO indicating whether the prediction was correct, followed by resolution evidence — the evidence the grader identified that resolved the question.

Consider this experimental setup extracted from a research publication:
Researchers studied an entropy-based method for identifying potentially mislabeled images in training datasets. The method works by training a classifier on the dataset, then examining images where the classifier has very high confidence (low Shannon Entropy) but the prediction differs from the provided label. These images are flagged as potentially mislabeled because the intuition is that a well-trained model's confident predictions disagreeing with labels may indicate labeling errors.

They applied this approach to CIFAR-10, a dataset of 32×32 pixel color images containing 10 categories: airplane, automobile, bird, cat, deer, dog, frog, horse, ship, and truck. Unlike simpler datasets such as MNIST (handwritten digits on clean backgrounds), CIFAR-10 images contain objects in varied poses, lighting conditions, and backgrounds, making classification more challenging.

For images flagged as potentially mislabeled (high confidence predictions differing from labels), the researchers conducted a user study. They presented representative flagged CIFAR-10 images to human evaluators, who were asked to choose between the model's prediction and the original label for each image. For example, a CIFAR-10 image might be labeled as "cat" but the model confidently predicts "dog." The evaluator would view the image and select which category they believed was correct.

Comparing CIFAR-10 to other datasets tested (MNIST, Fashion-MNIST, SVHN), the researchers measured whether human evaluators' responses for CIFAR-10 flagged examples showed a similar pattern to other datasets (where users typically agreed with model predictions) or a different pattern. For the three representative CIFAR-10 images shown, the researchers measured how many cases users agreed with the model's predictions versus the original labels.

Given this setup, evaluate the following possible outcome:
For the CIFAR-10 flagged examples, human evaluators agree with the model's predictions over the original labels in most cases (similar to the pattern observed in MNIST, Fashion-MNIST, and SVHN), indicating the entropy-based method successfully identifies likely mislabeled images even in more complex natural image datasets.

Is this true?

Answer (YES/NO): NO